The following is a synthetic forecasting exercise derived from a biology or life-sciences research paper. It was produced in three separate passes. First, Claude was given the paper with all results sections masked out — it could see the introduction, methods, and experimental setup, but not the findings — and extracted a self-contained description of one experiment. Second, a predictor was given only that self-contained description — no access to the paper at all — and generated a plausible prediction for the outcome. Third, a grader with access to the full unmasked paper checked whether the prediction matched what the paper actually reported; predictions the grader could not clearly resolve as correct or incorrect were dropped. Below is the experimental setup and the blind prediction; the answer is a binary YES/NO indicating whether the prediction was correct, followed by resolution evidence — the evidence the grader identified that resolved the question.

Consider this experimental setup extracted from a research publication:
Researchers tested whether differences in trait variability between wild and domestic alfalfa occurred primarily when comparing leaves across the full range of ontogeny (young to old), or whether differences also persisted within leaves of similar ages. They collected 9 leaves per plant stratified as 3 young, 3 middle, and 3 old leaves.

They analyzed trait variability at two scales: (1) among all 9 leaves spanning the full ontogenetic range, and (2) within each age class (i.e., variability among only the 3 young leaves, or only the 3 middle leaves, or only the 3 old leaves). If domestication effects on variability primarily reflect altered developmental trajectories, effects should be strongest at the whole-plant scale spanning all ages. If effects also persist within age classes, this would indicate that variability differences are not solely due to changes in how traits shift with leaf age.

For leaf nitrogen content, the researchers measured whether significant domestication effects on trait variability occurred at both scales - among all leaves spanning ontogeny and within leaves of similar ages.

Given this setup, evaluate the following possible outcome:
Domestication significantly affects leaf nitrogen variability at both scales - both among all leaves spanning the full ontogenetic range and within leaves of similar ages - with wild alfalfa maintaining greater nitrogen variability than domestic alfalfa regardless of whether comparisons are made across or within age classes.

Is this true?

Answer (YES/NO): NO